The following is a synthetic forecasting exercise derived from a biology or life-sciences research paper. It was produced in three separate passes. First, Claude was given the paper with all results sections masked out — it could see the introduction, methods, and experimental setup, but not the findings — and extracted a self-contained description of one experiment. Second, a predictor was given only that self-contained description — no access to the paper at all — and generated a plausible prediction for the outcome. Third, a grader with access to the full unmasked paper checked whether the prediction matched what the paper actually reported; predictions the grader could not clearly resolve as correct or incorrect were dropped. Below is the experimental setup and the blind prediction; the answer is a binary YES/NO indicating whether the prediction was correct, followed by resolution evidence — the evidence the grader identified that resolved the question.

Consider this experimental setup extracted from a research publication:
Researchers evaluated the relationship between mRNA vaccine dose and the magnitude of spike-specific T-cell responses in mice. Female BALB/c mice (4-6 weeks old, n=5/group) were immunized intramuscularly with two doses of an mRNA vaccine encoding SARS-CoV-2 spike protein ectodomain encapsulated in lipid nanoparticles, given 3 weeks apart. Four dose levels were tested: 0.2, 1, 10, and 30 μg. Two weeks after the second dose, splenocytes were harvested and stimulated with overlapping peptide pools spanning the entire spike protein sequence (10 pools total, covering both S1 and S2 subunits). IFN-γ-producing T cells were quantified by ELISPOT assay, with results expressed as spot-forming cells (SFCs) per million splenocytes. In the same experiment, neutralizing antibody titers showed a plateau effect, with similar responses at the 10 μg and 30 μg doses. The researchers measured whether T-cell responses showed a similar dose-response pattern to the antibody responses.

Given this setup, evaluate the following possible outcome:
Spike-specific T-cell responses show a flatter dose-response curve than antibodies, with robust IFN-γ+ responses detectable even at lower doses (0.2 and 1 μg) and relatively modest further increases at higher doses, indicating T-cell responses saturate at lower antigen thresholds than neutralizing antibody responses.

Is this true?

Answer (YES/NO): NO